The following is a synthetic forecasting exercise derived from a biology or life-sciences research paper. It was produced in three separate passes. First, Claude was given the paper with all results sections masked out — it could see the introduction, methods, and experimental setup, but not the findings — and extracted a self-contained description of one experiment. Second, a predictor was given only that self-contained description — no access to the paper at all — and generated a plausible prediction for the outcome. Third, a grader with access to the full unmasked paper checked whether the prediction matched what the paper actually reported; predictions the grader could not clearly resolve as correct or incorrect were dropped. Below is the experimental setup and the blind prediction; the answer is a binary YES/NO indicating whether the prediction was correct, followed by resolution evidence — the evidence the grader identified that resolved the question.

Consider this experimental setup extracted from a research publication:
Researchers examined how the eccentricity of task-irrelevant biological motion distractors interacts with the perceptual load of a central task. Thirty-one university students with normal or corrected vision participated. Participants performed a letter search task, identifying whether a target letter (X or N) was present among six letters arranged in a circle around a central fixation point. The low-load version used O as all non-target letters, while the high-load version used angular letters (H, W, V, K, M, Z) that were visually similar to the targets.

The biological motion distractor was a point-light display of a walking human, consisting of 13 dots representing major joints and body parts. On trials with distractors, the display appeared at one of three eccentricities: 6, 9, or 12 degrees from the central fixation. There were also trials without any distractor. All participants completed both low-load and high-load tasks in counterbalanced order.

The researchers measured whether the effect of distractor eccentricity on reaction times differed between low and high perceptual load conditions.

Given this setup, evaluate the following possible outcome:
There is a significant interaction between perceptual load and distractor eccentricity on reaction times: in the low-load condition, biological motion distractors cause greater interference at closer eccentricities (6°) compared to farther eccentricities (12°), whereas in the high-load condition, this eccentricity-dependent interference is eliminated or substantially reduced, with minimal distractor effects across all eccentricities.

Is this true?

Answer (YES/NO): NO